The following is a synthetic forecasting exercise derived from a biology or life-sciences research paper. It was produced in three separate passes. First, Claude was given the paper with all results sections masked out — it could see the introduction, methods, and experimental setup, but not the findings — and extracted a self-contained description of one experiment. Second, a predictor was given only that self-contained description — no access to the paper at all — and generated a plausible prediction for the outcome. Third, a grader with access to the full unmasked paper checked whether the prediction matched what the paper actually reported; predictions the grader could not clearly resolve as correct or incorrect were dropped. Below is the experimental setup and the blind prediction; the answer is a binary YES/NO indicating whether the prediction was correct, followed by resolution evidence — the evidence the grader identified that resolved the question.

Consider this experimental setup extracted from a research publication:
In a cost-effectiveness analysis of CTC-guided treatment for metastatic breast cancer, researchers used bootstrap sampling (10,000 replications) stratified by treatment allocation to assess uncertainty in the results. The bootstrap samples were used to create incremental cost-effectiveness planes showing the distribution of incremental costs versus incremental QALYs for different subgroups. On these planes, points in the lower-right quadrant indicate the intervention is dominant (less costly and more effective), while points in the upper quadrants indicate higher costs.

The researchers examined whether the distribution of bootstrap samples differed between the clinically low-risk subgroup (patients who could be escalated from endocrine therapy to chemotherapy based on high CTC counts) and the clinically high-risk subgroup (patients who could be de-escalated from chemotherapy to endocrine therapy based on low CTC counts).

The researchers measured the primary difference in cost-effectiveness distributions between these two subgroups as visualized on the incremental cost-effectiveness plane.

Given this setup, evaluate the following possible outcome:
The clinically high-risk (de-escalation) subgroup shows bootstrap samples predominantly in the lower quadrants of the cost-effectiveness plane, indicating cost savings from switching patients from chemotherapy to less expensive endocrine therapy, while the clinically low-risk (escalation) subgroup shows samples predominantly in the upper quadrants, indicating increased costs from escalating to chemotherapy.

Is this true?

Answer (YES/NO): YES